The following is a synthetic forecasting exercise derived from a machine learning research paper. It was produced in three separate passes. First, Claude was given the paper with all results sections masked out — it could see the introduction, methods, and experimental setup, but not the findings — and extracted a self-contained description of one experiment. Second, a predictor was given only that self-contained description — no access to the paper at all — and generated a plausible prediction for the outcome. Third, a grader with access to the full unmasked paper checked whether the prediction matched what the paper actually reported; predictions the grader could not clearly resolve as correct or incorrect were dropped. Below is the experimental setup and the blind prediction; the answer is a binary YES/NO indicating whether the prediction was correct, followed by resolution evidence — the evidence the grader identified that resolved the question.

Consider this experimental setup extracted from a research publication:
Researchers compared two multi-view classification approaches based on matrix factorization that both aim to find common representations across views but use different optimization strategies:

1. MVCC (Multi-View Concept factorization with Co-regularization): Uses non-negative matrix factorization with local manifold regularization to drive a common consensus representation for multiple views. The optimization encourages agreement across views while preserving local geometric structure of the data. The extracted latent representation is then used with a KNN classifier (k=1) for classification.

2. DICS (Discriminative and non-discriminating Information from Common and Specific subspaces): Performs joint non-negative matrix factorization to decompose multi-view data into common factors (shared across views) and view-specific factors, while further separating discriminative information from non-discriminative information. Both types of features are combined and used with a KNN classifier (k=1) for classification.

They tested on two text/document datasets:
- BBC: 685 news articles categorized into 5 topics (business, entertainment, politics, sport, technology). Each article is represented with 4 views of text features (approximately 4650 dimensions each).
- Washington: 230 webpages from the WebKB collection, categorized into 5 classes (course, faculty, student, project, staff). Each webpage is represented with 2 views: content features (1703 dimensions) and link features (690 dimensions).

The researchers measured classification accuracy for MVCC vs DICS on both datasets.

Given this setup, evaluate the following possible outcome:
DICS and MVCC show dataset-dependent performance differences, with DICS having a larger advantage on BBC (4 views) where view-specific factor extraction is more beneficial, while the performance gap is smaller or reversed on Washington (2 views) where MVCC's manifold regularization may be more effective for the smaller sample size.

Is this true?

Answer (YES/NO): NO